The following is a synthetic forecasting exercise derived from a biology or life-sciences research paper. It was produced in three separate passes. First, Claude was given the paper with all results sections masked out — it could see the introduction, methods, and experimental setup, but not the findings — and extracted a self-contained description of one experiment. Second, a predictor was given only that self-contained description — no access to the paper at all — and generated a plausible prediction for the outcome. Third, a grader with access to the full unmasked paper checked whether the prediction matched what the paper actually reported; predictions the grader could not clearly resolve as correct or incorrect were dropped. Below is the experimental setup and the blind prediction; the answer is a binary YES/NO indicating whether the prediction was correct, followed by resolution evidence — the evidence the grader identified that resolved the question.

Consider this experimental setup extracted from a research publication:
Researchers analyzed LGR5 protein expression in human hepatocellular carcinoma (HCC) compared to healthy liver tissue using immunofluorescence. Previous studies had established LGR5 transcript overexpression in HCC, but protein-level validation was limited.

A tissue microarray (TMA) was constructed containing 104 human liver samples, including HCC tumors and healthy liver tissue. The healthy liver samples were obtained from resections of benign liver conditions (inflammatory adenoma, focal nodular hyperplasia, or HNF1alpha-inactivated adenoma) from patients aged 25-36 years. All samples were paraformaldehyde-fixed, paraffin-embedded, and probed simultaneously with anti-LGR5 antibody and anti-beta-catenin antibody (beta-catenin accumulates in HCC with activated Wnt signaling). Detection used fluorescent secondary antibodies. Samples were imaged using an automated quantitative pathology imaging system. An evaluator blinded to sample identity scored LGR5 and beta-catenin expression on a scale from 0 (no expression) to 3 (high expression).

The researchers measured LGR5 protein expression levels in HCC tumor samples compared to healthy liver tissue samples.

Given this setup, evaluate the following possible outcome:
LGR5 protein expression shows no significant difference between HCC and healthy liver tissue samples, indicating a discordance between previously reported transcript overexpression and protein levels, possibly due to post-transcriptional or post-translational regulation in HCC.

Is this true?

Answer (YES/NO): NO